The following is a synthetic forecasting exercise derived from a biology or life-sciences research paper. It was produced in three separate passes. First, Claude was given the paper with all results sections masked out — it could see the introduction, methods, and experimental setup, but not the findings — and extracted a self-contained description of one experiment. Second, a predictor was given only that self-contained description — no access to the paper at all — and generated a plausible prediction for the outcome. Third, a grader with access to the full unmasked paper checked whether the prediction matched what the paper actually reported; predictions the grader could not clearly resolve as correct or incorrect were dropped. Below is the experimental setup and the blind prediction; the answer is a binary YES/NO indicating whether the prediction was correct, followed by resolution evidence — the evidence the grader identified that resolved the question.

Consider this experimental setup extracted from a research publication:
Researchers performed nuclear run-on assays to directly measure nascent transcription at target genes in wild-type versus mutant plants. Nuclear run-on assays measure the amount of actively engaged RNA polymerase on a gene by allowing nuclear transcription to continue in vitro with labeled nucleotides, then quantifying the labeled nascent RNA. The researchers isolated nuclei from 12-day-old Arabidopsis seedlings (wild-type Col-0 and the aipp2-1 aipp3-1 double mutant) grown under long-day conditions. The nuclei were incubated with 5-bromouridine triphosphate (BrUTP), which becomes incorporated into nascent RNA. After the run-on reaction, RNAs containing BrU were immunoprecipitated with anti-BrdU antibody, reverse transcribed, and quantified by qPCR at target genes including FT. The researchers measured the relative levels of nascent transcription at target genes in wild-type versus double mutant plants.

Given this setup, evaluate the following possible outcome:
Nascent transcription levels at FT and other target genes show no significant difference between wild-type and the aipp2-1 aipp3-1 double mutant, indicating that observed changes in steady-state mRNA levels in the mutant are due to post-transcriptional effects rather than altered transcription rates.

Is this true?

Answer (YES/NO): NO